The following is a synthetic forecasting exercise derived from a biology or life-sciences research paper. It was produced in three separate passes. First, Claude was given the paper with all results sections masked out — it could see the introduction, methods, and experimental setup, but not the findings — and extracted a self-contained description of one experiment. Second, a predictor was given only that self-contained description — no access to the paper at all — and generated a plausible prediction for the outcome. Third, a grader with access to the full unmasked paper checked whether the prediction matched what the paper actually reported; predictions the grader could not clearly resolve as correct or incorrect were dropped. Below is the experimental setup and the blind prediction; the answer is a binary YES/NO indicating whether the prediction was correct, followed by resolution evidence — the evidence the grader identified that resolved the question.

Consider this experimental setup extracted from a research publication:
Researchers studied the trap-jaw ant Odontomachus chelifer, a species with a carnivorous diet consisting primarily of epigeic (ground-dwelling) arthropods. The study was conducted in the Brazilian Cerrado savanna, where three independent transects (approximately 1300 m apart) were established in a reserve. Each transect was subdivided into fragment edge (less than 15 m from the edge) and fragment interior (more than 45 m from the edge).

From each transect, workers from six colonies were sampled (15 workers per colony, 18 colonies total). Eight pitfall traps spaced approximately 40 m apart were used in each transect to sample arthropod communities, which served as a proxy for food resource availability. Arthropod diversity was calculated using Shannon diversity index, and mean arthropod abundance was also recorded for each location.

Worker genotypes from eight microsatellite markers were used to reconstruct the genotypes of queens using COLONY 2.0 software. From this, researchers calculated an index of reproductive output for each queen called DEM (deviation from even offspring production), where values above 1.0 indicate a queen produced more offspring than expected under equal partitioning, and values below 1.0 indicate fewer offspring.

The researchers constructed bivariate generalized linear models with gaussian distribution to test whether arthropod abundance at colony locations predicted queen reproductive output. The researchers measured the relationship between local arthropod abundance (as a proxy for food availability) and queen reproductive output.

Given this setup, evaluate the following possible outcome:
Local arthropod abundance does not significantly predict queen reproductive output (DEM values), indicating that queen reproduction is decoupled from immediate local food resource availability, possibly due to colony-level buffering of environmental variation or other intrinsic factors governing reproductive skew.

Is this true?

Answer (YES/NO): YES